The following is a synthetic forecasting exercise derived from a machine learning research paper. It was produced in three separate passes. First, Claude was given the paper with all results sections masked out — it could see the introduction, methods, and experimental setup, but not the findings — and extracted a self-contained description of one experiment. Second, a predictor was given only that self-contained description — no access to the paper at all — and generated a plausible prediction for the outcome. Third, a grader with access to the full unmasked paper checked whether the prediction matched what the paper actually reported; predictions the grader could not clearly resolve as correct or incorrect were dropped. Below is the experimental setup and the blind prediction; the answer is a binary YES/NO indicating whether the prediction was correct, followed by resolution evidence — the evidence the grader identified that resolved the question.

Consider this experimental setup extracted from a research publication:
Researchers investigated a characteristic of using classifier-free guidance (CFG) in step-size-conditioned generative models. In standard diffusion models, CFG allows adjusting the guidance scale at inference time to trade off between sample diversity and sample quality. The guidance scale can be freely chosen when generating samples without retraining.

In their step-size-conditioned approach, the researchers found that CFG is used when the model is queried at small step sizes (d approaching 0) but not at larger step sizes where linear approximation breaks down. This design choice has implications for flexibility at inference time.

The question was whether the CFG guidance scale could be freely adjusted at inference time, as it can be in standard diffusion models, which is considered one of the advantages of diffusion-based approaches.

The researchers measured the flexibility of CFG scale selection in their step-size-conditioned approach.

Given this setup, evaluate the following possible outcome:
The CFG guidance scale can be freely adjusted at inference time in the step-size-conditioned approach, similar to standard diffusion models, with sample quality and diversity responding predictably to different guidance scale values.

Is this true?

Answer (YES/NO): NO